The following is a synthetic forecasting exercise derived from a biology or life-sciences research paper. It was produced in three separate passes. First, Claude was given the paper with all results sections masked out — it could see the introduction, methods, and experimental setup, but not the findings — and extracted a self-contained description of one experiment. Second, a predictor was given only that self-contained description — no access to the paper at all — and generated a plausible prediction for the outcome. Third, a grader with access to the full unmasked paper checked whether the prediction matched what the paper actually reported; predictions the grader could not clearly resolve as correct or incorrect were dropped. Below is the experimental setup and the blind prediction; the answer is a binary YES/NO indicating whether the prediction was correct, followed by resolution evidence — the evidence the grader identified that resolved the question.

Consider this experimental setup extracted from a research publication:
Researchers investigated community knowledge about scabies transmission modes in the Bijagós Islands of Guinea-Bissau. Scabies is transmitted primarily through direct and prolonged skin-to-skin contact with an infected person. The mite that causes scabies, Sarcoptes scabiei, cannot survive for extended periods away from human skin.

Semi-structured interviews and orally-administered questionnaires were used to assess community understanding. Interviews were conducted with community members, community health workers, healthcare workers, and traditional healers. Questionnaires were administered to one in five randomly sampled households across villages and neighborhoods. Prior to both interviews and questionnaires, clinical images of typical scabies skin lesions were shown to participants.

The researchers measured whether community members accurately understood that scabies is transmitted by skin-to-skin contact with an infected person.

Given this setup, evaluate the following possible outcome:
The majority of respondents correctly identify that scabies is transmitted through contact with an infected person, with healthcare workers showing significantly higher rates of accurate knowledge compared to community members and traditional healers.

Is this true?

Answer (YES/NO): NO